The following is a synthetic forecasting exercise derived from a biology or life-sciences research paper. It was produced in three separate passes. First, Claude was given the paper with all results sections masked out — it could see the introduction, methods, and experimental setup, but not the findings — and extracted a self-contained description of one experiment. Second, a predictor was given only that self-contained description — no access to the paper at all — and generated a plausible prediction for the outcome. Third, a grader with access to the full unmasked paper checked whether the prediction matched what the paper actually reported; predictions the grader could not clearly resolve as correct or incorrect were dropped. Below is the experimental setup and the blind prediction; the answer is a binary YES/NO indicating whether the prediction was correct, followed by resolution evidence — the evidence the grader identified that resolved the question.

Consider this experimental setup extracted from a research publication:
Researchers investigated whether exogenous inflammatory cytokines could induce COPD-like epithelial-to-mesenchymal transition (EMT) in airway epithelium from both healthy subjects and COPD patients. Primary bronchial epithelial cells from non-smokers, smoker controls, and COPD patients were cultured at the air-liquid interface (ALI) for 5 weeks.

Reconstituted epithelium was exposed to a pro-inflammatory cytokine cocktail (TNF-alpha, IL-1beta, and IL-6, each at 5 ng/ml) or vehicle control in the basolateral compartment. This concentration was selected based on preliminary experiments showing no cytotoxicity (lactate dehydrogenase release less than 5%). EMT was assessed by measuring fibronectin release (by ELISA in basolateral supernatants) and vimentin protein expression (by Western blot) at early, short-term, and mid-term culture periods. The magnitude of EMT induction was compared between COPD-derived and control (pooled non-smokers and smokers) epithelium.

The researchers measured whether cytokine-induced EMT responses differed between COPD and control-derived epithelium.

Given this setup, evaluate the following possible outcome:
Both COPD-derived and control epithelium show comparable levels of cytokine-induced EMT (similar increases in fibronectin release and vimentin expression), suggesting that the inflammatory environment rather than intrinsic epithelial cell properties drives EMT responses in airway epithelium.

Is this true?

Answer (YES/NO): NO